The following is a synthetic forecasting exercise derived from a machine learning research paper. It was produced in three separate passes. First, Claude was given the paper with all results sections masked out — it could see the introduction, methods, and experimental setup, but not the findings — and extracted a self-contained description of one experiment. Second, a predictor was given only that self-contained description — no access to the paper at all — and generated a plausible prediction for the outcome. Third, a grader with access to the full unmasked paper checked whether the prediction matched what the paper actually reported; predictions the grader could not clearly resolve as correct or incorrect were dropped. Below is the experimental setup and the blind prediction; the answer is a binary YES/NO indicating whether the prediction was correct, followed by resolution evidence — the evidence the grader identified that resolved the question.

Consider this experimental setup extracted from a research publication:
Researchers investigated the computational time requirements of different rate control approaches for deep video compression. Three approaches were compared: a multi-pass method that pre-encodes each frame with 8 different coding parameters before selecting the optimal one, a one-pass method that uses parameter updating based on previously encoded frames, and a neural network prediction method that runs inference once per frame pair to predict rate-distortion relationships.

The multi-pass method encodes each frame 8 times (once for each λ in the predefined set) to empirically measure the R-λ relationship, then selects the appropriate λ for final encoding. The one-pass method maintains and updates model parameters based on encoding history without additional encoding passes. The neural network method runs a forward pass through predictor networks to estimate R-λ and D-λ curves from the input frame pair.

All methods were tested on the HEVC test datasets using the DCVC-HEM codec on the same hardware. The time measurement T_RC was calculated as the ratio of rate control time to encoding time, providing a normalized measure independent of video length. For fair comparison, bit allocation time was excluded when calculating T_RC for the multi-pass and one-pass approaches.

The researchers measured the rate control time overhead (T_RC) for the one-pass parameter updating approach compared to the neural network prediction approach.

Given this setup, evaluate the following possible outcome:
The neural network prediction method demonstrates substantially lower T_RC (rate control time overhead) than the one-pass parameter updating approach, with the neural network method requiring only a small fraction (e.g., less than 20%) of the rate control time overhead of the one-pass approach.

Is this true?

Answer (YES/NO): NO